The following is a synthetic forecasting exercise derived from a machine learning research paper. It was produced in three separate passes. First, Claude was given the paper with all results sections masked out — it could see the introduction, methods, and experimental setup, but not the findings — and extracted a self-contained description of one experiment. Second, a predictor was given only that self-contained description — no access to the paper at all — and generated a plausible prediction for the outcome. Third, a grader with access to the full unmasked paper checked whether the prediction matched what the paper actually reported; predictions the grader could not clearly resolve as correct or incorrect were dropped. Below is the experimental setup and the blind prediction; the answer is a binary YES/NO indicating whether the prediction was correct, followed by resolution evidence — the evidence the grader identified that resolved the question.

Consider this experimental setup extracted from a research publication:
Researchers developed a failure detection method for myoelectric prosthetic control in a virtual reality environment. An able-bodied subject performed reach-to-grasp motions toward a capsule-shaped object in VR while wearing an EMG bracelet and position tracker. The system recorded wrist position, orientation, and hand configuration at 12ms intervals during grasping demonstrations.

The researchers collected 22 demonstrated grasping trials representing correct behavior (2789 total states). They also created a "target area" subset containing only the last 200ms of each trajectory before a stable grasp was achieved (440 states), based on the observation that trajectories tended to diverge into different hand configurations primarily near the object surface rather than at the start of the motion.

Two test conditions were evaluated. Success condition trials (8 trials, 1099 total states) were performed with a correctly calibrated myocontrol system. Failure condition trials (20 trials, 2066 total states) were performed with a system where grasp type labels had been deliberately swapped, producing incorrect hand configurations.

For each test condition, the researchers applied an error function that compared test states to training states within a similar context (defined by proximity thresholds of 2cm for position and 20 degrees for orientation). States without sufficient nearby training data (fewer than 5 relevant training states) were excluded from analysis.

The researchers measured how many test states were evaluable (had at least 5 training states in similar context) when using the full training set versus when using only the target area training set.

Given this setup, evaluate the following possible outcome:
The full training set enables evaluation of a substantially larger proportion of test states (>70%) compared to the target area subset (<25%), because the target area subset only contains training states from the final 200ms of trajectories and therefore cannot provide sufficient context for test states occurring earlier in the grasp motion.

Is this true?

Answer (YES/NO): NO